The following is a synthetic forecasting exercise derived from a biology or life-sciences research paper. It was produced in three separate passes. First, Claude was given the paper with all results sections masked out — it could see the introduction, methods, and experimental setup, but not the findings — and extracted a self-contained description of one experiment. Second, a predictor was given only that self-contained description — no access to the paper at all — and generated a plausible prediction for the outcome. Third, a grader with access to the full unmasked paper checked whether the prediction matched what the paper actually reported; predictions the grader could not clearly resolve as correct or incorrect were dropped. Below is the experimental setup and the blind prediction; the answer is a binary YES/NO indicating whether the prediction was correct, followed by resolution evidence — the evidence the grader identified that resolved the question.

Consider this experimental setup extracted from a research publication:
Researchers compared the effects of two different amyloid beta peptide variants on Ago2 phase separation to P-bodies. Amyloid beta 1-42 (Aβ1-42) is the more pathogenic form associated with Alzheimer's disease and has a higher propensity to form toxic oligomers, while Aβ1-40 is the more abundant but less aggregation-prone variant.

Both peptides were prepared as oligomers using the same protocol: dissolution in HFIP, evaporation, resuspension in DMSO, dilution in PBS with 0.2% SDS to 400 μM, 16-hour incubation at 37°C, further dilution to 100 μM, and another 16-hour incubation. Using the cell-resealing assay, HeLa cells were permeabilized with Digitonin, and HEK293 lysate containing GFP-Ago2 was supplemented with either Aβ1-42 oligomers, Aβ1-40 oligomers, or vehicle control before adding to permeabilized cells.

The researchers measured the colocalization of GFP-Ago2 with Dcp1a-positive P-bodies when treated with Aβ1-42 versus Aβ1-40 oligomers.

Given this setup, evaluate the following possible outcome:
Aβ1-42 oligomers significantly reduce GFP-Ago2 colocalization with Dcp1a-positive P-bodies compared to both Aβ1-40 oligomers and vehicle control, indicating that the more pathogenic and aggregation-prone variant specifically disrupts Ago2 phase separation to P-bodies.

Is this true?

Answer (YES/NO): NO